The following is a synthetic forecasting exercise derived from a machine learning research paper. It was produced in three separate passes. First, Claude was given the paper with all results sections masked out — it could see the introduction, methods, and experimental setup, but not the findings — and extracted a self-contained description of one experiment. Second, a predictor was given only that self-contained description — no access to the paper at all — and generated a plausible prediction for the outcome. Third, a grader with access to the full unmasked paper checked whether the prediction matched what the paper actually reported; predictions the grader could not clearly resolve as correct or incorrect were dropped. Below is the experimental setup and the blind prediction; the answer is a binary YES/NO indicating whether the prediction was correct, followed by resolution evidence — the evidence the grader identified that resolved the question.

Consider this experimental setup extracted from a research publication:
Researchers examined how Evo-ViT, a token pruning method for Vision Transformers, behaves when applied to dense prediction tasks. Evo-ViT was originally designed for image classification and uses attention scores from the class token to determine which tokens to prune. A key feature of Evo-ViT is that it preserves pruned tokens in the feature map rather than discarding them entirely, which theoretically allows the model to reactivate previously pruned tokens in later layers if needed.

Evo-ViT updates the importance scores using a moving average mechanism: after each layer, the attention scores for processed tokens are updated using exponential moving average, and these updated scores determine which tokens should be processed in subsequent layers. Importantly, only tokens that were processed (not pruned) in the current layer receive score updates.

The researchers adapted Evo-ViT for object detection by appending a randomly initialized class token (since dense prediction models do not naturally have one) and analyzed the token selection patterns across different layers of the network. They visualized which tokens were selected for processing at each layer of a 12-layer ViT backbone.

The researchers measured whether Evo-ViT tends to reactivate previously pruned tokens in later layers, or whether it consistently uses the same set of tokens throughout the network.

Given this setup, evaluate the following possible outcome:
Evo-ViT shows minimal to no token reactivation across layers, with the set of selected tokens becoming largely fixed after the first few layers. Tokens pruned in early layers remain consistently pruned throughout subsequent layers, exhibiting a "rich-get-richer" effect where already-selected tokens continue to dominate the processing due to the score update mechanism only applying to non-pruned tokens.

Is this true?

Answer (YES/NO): YES